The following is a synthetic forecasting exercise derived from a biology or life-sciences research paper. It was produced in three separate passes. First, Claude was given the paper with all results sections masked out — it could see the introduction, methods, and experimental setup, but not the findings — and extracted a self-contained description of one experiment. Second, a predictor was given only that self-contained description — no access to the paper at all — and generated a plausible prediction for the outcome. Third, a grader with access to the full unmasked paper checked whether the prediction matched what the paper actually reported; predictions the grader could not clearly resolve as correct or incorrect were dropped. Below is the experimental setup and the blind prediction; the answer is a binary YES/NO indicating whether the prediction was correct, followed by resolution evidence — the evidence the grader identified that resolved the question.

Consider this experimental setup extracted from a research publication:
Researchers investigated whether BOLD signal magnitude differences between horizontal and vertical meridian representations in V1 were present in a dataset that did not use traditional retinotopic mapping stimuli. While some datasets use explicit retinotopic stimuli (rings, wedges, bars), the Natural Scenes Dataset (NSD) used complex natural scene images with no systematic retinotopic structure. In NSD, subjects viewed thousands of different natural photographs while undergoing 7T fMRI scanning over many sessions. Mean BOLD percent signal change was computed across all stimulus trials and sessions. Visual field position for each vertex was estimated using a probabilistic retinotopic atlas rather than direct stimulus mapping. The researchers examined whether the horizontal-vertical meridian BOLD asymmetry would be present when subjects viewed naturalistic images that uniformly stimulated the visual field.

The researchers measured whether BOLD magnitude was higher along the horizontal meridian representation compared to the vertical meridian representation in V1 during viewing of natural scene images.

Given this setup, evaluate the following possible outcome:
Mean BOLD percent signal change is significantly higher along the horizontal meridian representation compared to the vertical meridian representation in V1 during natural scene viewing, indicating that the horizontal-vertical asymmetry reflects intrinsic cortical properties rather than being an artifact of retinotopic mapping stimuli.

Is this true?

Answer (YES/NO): YES